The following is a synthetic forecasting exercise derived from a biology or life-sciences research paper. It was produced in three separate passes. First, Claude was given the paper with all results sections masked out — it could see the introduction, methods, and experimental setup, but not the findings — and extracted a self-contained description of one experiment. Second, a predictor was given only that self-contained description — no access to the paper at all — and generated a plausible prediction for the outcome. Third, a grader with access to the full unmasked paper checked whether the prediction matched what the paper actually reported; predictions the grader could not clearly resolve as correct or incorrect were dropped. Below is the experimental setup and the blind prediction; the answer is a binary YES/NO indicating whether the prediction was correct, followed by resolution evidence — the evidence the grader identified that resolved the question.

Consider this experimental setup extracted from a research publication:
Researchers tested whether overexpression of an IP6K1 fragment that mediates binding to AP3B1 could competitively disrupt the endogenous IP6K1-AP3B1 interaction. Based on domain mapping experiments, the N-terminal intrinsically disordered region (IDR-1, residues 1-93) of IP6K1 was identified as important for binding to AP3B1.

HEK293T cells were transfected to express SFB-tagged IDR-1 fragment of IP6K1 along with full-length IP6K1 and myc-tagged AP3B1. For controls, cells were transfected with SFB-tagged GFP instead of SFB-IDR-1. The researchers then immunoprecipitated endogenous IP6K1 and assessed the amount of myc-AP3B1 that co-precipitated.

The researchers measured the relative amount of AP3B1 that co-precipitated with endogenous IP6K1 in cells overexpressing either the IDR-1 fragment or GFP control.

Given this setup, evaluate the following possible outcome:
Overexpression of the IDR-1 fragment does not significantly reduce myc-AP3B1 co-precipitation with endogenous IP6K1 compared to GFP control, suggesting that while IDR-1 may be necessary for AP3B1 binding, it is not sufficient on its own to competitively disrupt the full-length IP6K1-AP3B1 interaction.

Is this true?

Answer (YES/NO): NO